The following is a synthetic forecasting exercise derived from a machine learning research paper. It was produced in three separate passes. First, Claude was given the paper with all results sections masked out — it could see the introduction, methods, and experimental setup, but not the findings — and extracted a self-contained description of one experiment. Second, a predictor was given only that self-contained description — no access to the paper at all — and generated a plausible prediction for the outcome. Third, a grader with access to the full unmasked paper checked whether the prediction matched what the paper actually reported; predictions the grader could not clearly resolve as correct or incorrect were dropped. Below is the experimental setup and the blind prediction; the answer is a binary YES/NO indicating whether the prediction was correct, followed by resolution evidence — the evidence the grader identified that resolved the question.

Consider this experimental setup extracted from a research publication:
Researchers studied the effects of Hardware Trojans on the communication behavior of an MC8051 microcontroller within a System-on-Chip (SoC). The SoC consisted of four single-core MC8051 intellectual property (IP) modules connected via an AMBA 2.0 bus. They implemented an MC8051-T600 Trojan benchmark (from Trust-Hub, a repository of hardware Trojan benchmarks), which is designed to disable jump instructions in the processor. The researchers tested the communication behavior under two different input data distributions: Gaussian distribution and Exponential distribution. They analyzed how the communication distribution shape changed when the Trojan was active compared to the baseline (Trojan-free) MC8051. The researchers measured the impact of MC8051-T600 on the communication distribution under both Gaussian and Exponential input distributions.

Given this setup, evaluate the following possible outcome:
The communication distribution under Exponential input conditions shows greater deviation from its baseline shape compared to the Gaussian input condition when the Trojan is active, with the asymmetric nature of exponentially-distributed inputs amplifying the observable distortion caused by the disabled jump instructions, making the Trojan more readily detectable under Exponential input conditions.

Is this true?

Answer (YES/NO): NO